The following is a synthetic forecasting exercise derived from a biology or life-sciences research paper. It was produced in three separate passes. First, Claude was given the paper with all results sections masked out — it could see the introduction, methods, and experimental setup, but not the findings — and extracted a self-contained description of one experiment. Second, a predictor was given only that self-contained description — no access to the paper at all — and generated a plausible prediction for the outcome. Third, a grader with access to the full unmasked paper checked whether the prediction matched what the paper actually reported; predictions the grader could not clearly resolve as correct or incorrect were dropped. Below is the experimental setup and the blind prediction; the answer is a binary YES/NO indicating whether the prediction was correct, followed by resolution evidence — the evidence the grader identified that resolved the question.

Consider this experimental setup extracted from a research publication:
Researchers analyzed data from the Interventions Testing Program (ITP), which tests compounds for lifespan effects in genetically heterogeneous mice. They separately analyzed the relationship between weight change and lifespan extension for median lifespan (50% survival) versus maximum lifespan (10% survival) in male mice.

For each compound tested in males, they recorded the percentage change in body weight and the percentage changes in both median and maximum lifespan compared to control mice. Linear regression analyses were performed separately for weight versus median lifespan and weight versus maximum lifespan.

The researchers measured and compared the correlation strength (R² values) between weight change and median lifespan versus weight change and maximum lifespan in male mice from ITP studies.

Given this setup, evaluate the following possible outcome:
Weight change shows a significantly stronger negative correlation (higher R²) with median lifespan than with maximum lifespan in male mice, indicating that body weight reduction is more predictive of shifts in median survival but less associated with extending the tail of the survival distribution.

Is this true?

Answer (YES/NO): YES